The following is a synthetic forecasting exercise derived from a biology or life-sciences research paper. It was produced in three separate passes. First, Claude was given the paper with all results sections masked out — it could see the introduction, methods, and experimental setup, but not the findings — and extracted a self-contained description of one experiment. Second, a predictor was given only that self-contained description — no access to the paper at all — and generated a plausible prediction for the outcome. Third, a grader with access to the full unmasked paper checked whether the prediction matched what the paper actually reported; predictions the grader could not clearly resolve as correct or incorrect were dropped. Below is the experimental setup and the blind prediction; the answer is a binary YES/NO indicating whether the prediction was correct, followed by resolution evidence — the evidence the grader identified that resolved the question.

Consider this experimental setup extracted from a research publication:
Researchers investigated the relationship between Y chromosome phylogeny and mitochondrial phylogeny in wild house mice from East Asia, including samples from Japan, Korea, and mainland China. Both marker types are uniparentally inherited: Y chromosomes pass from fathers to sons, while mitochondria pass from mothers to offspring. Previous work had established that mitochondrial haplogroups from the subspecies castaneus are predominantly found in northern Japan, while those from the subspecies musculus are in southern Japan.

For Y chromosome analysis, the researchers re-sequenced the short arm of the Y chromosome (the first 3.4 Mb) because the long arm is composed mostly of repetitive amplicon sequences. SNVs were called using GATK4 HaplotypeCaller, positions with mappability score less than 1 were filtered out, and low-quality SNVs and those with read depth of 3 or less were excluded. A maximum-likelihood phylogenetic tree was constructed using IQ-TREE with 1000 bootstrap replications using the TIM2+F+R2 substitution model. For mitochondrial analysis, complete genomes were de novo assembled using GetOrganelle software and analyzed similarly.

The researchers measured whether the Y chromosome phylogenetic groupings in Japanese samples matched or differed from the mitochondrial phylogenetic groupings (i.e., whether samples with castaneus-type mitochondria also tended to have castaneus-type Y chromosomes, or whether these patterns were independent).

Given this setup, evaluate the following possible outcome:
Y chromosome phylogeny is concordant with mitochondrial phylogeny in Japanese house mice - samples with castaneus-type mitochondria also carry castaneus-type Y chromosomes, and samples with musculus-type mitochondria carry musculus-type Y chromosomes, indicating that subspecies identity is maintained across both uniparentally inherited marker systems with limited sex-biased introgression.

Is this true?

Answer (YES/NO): NO